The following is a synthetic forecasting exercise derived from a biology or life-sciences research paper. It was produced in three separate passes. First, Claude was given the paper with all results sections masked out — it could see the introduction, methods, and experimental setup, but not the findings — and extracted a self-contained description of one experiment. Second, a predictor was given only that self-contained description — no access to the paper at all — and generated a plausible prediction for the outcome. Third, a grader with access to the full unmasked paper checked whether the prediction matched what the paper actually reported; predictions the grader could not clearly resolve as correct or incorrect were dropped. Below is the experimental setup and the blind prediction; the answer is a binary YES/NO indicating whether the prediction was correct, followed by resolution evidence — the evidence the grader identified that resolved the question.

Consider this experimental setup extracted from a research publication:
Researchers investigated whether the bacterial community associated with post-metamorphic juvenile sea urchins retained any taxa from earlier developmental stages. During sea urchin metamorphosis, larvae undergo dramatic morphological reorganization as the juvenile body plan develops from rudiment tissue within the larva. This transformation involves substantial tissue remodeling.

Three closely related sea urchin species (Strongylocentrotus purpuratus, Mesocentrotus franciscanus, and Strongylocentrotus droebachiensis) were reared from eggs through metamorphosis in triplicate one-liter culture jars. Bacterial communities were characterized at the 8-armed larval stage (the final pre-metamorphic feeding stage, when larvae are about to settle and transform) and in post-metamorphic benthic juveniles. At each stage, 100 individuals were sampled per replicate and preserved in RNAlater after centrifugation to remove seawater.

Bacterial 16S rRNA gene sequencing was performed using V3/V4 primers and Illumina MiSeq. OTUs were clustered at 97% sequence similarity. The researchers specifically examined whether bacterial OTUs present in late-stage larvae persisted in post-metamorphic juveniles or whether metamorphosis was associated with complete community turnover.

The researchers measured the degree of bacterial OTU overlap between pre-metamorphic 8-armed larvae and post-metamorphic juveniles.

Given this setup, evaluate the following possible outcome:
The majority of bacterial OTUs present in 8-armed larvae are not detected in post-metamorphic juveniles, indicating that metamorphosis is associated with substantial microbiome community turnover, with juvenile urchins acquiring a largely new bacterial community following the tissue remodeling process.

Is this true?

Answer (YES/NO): NO